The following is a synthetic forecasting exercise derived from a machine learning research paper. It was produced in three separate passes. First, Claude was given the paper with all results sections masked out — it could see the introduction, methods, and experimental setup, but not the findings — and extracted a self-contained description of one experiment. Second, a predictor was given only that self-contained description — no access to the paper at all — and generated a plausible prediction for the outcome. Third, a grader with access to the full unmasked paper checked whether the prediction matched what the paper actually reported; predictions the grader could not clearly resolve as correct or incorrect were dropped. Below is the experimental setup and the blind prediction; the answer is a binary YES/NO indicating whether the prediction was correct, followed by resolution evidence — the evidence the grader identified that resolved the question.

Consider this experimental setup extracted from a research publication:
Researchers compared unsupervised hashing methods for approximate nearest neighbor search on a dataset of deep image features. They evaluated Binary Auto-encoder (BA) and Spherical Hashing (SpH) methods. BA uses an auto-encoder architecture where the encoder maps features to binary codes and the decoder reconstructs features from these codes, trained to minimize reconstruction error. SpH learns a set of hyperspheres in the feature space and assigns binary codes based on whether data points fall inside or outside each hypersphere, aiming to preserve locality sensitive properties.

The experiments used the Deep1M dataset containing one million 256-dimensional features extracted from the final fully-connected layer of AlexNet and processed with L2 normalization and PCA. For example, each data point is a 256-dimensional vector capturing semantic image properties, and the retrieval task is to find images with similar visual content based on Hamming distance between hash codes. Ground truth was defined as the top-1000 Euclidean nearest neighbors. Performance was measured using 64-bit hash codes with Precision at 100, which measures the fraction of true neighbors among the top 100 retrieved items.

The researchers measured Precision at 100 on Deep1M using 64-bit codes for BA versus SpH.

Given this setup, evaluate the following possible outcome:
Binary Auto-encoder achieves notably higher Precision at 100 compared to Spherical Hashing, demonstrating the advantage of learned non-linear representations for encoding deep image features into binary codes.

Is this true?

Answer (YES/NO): YES